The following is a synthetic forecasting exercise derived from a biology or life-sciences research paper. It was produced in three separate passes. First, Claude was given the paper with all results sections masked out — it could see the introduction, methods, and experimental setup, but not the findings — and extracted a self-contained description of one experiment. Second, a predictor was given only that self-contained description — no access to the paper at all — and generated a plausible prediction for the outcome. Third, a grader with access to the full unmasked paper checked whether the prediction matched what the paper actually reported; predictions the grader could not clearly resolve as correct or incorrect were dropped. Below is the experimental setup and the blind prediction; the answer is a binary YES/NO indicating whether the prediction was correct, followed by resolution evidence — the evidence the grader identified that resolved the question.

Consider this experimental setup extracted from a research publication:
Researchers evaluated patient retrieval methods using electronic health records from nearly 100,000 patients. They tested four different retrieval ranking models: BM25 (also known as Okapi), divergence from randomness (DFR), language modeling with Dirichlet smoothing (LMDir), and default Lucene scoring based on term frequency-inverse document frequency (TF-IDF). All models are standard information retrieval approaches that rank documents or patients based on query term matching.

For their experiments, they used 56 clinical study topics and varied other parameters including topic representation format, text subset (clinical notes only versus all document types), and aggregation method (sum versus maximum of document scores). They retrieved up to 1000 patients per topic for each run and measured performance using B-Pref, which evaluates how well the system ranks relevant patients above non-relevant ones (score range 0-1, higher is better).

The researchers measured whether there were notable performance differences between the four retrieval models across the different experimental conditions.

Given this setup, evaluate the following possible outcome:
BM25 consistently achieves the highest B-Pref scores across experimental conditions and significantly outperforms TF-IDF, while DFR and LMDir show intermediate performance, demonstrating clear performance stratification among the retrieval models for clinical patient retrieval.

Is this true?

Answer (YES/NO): NO